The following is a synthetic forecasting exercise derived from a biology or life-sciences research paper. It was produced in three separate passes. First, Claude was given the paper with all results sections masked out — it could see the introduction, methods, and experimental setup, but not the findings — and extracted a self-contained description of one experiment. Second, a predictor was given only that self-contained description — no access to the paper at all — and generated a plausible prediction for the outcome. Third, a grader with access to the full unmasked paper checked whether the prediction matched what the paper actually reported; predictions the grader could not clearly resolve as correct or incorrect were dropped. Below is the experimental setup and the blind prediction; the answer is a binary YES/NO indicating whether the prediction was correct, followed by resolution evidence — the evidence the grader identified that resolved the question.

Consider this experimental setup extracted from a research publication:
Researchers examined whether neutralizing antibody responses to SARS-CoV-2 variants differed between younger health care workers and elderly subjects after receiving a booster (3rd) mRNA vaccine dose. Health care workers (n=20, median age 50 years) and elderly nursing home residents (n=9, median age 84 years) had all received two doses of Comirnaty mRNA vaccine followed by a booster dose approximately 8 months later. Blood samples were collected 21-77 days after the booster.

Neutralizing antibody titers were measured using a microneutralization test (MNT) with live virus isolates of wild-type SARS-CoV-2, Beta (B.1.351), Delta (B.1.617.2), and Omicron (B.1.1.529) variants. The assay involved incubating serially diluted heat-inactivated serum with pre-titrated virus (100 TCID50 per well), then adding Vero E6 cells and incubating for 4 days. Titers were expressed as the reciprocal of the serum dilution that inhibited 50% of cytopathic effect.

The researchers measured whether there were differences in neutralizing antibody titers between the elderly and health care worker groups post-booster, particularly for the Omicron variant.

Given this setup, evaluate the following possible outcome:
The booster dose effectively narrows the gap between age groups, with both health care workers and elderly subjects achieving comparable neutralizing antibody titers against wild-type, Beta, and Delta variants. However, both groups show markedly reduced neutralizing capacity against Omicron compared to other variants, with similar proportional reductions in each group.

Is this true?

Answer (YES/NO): NO